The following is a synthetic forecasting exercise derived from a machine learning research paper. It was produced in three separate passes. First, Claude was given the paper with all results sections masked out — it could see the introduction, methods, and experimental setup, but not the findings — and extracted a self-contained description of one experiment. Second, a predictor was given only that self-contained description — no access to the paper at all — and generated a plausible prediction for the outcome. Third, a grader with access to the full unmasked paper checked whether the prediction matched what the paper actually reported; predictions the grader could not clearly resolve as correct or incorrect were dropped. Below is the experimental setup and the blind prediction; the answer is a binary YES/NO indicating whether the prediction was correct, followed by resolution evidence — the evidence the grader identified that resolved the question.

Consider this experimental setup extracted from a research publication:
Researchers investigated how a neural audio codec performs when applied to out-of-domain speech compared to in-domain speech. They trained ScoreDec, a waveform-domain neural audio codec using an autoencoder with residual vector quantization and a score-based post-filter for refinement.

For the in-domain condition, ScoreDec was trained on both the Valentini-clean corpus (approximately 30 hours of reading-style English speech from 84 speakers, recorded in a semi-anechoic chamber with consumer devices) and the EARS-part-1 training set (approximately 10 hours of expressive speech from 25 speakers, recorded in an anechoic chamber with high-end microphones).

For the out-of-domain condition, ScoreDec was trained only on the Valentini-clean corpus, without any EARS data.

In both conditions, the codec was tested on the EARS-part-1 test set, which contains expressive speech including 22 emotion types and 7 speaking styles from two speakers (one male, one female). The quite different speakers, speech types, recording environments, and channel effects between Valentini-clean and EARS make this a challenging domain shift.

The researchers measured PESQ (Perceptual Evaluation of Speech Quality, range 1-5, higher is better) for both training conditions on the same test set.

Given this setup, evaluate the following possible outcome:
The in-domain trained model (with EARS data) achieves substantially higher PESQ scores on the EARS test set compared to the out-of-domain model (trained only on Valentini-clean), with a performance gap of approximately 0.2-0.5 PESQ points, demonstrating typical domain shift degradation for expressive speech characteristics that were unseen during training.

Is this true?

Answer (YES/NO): NO